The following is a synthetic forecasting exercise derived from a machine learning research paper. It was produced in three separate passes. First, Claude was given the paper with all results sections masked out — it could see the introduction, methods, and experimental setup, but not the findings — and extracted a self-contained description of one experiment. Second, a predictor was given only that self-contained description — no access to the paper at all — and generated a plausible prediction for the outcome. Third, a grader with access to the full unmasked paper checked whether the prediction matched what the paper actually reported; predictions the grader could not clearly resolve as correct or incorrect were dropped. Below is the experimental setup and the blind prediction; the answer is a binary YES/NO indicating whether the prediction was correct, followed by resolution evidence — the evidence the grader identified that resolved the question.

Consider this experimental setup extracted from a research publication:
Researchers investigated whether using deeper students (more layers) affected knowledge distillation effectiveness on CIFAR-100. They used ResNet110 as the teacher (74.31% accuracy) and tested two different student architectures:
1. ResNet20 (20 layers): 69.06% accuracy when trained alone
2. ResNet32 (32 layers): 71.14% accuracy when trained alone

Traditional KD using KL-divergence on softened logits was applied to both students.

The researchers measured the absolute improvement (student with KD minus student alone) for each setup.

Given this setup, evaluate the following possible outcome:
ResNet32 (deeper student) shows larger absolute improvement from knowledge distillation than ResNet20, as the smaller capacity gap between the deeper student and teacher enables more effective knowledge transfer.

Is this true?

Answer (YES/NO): YES